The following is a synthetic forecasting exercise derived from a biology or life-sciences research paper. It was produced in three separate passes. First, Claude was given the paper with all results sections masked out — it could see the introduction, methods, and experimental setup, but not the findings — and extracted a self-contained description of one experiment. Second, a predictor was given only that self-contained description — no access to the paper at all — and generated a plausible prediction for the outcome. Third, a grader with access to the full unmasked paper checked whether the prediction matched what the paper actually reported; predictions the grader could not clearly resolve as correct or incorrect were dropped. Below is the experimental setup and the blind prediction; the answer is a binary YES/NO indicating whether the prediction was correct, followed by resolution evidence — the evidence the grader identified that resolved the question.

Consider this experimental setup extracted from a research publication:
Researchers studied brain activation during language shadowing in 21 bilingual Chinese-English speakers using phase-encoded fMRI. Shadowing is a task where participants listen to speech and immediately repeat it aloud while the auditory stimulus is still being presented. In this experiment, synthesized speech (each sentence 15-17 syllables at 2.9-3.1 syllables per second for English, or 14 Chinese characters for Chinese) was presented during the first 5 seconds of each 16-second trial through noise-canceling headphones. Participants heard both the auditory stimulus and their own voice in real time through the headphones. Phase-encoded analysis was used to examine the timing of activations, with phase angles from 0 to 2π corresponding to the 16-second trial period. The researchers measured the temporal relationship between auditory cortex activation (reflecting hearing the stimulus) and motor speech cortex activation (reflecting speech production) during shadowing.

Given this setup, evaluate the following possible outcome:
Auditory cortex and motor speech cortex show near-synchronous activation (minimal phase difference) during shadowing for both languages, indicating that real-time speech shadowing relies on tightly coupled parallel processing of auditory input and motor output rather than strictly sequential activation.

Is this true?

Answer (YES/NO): NO